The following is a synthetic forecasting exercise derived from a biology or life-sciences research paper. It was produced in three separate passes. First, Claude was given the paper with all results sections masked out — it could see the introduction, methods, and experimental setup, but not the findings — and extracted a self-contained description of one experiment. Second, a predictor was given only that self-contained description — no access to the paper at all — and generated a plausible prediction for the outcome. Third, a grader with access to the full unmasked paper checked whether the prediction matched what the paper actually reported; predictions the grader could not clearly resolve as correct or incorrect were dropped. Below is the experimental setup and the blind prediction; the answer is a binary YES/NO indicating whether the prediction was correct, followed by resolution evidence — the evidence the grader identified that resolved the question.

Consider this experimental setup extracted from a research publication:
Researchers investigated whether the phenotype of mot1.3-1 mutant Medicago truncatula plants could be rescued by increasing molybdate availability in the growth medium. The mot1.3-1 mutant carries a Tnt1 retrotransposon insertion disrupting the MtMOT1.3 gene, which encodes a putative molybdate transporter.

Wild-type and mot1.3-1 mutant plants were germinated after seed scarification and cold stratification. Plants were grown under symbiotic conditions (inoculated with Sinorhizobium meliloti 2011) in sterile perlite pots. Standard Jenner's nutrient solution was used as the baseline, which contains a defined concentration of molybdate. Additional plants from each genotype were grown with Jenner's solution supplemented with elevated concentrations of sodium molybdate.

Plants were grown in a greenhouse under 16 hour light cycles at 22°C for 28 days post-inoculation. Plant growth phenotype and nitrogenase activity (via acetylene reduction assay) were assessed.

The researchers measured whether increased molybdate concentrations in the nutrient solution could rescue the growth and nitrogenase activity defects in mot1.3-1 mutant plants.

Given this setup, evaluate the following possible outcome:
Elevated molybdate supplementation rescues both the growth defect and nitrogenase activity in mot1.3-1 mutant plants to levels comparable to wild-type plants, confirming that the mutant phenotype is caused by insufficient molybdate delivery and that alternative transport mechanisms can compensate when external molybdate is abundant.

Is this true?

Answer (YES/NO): YES